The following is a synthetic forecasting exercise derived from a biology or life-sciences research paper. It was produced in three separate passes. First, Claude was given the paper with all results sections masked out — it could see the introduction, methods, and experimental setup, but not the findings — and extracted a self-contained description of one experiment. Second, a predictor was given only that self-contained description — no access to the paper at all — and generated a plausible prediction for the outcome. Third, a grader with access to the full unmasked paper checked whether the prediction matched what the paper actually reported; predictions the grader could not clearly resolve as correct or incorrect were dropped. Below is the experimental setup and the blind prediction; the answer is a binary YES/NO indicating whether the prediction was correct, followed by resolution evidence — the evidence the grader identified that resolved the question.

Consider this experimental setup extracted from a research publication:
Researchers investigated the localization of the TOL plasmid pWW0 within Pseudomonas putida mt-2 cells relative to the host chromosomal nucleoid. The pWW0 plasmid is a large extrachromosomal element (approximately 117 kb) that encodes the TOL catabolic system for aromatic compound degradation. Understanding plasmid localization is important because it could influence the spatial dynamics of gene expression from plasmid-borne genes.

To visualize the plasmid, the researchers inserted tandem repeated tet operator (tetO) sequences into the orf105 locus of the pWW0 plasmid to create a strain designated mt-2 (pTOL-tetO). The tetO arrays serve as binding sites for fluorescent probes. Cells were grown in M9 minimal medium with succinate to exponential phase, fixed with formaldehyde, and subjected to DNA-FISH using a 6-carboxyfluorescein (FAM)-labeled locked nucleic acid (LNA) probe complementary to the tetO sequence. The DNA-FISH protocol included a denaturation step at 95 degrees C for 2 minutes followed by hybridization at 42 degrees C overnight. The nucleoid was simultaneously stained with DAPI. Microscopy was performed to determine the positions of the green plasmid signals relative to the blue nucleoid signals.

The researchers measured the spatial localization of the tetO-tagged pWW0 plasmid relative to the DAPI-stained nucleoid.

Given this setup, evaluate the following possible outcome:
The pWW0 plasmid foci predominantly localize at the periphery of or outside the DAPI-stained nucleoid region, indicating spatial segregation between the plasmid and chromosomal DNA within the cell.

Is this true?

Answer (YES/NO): NO